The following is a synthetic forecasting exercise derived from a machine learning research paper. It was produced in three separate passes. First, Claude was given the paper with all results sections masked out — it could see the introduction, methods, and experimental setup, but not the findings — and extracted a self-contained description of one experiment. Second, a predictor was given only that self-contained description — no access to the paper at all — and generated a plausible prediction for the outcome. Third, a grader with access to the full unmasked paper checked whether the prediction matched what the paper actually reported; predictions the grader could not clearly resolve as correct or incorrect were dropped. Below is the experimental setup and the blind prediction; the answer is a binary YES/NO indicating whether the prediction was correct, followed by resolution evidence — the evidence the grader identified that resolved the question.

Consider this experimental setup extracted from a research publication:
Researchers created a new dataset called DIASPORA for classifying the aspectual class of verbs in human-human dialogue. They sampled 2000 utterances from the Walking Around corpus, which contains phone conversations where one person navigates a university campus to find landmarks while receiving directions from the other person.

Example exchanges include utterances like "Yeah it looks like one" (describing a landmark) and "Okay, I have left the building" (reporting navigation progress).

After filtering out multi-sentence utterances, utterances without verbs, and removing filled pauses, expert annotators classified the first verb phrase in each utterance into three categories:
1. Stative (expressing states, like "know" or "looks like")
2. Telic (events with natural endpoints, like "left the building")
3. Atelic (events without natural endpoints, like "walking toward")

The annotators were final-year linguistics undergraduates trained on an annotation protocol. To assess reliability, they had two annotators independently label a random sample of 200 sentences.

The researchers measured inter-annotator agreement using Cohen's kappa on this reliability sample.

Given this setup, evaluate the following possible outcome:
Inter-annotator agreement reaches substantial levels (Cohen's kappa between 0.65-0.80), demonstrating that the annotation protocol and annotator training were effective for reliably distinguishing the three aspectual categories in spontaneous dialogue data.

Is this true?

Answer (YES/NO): NO